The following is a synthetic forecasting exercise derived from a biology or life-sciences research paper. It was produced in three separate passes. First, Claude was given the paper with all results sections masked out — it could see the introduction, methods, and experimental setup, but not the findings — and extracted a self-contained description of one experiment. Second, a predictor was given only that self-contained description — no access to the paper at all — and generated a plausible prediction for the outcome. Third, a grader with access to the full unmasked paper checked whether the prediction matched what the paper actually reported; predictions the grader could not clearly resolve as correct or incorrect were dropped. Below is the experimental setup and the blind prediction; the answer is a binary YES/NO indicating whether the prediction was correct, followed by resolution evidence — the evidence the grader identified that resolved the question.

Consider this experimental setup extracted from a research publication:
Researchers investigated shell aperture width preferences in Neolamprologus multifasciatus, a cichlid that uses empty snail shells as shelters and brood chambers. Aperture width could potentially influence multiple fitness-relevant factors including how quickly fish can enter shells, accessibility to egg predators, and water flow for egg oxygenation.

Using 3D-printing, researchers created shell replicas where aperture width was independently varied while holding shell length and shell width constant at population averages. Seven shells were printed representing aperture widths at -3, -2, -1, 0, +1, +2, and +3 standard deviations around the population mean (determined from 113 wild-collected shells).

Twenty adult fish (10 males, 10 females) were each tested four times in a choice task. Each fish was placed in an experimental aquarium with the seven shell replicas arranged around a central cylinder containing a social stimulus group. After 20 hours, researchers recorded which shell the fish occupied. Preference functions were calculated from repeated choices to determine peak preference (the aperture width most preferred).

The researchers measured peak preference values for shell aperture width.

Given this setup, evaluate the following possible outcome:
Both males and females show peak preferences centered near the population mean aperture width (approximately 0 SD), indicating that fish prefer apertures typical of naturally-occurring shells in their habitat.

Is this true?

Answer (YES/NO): NO